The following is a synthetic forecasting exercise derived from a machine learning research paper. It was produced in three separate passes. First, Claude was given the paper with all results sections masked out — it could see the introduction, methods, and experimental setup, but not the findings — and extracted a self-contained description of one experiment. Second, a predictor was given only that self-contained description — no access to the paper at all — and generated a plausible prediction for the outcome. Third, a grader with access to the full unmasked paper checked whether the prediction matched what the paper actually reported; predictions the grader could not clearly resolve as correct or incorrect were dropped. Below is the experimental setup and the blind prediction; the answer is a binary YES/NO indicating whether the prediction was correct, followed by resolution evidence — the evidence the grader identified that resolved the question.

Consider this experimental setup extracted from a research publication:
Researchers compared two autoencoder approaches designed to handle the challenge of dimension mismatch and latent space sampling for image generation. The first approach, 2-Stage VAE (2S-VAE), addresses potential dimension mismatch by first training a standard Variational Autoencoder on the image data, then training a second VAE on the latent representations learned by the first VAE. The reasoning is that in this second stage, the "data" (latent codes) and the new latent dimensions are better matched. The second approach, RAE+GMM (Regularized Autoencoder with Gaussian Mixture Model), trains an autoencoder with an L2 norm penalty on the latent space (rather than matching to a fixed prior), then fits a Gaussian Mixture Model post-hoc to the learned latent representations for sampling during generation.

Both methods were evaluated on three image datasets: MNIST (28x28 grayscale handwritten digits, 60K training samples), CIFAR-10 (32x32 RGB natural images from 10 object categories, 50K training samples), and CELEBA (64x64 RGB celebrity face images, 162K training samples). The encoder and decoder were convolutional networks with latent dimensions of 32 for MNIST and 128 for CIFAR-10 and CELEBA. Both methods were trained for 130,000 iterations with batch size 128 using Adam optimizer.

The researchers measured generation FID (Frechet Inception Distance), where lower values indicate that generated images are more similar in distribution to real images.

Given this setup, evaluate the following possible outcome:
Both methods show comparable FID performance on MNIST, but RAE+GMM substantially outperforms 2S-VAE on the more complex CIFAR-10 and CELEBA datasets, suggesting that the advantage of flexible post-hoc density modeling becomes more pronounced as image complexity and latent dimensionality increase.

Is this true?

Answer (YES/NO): NO